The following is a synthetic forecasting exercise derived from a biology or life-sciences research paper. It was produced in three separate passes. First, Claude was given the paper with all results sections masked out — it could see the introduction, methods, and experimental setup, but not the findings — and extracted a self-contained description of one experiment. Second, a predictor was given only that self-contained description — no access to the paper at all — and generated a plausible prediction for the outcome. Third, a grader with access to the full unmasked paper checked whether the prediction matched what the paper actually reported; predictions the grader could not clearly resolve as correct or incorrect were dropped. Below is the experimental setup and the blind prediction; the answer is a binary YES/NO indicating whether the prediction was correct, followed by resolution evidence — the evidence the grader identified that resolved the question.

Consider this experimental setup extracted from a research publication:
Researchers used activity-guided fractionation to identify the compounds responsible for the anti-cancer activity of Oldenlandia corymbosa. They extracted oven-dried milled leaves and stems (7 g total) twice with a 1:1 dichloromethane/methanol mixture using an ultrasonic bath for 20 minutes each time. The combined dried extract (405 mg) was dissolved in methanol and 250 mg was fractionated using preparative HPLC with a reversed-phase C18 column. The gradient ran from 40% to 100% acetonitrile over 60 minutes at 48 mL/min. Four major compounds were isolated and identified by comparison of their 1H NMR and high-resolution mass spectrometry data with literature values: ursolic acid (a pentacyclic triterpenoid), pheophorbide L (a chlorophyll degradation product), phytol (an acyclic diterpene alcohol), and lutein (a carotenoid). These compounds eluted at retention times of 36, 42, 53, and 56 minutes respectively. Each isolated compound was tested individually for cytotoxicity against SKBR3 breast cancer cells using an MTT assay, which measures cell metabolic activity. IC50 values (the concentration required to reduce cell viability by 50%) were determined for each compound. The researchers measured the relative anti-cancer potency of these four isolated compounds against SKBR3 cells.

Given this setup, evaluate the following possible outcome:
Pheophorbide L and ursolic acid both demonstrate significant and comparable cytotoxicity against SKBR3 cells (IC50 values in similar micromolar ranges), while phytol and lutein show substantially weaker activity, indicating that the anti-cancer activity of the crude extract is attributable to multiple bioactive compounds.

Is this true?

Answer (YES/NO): NO